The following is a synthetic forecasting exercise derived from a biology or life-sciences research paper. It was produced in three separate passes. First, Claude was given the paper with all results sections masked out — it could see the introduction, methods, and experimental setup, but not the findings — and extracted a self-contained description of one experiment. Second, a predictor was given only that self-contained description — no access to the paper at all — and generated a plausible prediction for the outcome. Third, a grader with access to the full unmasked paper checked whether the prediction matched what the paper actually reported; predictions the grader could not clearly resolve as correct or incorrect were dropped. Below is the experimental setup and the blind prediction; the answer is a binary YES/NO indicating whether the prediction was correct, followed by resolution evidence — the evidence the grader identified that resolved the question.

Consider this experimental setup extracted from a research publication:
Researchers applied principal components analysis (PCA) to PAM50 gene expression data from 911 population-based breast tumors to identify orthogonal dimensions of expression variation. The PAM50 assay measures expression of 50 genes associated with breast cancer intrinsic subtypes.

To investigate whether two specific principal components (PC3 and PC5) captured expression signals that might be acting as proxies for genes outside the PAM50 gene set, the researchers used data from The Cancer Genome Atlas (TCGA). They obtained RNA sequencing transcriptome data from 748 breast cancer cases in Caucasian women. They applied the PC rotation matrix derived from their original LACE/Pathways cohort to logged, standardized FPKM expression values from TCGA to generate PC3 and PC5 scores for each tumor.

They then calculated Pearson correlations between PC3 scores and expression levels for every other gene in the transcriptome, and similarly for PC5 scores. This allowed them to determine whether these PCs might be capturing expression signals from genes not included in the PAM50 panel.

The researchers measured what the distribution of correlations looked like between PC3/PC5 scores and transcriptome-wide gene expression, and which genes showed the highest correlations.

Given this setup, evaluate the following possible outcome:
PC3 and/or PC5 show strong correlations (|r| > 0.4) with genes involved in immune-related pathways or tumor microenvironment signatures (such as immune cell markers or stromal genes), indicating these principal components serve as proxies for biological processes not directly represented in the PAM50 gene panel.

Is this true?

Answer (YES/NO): NO